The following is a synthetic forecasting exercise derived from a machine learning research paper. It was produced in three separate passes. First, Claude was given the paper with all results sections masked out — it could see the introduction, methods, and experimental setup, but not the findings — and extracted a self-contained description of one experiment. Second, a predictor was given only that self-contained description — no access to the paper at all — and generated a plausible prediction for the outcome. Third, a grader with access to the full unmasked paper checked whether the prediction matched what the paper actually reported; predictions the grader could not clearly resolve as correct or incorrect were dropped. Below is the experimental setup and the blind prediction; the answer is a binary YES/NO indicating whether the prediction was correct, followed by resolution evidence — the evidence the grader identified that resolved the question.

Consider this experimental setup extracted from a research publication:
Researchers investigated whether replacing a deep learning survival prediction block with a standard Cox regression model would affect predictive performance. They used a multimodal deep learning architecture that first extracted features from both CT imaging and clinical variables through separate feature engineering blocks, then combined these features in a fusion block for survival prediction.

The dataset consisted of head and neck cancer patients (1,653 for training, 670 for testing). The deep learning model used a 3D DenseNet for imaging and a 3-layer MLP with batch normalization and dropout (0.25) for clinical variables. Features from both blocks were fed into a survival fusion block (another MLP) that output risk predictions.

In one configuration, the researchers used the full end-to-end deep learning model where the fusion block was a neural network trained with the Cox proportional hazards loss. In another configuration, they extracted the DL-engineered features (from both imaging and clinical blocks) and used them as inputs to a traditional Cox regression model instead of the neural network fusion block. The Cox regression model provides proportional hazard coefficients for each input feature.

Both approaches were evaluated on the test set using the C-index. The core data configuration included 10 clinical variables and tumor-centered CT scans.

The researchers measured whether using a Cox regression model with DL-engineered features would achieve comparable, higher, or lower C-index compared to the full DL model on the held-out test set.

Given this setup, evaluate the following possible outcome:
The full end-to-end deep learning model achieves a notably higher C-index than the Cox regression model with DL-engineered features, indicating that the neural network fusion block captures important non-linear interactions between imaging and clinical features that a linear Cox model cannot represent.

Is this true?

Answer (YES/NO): NO